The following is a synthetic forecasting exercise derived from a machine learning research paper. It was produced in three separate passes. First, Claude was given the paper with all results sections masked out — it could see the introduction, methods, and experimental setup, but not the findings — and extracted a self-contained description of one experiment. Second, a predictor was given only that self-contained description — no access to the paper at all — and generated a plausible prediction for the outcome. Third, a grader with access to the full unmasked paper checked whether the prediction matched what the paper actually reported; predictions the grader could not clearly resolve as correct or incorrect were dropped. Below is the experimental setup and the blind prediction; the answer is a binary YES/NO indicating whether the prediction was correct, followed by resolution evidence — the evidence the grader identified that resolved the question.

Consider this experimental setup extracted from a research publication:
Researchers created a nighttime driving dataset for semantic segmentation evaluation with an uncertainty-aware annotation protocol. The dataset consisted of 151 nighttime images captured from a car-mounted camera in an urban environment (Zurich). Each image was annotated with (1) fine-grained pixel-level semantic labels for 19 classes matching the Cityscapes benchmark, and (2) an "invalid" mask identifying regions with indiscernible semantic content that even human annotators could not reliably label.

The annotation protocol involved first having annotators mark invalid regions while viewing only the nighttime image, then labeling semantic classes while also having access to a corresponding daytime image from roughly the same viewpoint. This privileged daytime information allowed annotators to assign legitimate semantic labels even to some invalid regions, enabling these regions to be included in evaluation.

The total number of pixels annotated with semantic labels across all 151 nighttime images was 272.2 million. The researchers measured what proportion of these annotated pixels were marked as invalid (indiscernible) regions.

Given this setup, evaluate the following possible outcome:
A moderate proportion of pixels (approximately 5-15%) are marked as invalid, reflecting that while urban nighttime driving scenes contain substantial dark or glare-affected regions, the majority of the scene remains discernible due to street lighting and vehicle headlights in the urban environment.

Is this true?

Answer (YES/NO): NO